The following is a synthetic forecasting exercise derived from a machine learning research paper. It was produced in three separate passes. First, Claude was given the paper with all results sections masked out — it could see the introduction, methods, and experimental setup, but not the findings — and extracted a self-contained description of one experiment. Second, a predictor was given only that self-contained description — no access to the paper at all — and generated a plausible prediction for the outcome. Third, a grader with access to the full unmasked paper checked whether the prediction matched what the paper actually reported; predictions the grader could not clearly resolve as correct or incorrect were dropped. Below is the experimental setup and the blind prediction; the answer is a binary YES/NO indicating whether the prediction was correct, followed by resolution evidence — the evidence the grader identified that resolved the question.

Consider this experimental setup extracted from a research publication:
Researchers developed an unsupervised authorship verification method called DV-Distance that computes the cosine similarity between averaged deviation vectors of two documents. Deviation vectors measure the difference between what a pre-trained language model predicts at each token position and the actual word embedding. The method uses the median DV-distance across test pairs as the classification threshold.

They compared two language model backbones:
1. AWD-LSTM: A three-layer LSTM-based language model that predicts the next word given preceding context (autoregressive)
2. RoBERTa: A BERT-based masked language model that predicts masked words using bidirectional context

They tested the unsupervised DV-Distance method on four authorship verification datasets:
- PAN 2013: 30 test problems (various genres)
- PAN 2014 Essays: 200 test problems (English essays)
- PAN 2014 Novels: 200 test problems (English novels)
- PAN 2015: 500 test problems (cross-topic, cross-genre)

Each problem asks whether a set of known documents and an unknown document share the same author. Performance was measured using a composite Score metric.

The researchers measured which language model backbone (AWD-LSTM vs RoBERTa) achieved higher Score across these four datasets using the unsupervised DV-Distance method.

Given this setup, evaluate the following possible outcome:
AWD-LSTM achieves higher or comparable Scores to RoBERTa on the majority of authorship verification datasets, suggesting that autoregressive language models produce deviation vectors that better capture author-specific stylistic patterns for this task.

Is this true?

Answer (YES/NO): YES